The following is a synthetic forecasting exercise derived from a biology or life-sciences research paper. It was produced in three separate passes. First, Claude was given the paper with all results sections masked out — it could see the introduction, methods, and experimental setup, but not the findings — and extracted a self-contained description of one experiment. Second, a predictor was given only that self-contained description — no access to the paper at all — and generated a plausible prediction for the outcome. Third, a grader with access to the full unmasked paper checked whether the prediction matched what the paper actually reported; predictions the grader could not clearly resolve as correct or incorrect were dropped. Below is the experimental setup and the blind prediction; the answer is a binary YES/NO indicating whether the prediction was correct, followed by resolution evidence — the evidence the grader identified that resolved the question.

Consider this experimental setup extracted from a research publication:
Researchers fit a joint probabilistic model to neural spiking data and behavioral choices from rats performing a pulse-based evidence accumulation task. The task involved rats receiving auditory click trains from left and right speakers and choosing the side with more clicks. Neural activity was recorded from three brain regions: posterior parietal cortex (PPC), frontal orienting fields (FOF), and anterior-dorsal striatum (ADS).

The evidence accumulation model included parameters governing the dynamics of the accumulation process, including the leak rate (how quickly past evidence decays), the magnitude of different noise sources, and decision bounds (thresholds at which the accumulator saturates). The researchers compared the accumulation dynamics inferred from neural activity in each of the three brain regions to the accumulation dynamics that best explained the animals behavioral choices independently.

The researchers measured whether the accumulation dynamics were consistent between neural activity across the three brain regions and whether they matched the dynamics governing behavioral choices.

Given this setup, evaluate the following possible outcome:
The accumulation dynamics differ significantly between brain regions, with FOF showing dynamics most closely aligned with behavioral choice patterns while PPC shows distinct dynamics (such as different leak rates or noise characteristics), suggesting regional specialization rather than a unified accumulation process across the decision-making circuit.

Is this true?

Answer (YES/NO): NO